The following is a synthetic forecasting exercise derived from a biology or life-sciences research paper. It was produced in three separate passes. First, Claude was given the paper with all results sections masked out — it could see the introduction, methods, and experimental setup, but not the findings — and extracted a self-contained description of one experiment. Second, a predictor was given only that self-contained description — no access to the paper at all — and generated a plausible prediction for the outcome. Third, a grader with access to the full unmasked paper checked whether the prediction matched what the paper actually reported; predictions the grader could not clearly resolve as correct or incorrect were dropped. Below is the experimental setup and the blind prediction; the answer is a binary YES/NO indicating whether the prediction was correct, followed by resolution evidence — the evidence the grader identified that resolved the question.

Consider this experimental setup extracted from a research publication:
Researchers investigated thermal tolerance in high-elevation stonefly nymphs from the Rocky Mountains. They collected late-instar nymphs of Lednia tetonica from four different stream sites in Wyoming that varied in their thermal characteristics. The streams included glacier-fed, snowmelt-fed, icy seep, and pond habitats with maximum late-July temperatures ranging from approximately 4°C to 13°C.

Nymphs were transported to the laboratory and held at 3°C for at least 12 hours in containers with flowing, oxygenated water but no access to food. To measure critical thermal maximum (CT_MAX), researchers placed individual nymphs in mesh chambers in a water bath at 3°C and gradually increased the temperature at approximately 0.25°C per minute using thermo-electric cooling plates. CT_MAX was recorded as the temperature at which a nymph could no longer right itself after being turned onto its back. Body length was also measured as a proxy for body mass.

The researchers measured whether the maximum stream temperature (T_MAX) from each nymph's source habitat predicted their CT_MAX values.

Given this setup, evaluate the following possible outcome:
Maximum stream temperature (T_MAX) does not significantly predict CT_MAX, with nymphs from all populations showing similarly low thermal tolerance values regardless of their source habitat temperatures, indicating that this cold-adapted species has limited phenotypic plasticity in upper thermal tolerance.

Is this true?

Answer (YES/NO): NO